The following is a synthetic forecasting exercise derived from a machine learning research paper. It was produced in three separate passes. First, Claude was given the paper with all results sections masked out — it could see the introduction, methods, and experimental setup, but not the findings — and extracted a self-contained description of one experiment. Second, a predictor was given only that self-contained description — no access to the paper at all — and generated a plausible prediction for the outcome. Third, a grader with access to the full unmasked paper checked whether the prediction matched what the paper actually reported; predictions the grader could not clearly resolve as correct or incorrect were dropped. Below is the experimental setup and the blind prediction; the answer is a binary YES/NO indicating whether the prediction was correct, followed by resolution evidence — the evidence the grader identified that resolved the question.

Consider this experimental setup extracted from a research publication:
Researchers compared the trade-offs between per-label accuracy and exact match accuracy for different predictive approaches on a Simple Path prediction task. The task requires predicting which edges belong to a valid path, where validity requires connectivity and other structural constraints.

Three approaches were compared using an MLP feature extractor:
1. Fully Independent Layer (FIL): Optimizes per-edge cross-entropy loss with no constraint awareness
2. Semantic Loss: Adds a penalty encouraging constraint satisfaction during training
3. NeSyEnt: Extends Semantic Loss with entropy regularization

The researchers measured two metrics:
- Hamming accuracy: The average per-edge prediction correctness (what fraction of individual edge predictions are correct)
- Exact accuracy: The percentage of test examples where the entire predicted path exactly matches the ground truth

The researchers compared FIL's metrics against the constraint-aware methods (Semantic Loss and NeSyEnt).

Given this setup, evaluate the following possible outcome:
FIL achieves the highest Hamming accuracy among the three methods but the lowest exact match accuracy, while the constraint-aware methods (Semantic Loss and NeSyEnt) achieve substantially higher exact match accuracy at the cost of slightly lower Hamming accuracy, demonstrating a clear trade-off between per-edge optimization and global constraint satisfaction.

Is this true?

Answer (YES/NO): YES